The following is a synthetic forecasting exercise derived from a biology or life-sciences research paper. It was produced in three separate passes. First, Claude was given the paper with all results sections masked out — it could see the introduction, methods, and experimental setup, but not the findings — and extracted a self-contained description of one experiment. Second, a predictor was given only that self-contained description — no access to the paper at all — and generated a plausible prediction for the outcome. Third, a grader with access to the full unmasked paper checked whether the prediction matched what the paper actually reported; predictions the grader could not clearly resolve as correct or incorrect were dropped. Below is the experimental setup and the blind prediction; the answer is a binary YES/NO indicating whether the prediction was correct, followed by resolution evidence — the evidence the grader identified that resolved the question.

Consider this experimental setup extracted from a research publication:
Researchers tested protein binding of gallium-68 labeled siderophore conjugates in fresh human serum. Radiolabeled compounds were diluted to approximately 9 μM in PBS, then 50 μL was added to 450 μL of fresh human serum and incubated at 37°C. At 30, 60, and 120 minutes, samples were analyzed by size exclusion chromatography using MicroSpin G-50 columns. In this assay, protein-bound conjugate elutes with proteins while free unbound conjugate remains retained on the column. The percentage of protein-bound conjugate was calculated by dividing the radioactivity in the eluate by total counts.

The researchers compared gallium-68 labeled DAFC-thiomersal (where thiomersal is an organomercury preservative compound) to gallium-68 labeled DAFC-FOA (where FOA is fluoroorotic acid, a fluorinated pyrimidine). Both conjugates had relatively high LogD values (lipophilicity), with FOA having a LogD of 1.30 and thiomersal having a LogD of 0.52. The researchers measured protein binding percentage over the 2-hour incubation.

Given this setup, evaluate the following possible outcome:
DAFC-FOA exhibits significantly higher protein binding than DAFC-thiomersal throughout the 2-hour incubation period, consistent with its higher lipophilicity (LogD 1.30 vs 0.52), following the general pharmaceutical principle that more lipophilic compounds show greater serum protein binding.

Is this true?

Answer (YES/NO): NO